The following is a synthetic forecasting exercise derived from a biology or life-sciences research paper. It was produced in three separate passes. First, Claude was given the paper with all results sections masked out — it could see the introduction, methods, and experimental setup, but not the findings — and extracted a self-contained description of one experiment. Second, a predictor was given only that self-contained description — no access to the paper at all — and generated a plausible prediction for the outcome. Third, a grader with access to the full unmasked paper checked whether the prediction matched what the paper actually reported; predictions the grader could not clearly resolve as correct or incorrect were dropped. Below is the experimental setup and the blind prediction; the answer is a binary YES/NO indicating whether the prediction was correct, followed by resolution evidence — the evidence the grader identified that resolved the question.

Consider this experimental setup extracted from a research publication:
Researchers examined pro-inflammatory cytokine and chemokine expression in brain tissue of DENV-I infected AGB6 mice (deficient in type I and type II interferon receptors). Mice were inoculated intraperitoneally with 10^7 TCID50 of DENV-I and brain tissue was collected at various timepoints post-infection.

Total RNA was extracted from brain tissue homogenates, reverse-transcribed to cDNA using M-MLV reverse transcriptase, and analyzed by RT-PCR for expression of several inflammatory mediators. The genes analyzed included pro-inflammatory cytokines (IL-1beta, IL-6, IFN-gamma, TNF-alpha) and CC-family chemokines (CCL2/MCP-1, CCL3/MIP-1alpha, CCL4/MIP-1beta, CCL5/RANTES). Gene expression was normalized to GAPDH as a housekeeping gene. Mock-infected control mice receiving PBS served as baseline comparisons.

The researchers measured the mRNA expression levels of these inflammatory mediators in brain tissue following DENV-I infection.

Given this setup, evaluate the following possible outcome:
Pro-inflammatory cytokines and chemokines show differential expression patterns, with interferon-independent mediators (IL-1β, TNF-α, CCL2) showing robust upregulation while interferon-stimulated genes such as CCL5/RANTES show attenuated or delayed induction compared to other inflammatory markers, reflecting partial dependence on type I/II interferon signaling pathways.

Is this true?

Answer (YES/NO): NO